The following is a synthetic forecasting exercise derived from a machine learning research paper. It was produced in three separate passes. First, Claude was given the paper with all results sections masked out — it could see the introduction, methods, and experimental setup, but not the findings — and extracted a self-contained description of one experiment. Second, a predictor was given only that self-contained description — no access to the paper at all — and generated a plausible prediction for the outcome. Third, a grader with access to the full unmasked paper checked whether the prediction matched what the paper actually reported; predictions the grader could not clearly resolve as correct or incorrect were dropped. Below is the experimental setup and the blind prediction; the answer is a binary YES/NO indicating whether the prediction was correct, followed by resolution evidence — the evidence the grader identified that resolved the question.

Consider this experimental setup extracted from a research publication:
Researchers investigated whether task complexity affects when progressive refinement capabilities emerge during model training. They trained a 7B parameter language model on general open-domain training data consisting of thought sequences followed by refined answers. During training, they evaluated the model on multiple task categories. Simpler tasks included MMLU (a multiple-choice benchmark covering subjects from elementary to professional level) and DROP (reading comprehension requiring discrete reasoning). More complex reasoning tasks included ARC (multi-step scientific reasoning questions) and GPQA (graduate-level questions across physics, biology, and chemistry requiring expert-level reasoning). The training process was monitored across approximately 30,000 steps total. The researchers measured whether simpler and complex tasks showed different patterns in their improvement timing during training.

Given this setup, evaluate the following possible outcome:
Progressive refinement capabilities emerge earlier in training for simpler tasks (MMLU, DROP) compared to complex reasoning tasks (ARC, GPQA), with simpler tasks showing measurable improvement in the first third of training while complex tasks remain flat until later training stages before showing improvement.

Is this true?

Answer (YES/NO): NO